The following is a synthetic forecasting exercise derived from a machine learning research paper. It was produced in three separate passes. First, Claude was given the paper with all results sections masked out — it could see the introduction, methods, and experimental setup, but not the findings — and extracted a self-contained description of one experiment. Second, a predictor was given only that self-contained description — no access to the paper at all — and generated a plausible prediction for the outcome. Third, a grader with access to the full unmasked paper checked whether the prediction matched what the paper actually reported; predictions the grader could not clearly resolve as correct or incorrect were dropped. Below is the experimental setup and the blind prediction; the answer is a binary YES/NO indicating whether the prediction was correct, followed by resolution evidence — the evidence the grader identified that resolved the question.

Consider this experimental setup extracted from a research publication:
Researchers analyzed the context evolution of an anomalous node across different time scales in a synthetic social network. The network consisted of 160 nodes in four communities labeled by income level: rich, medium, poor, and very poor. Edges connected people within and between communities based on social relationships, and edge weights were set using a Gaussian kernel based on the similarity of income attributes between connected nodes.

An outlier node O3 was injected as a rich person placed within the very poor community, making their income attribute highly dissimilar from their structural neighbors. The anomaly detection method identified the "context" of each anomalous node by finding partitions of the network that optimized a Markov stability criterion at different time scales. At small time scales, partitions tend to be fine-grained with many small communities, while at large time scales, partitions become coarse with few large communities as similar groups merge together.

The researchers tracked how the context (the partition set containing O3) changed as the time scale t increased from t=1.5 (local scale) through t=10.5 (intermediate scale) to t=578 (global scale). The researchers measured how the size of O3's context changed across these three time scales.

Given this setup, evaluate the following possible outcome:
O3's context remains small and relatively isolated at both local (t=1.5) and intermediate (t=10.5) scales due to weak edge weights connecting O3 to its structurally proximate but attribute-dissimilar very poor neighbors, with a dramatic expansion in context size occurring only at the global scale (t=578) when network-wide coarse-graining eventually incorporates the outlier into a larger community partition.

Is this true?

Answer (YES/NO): NO